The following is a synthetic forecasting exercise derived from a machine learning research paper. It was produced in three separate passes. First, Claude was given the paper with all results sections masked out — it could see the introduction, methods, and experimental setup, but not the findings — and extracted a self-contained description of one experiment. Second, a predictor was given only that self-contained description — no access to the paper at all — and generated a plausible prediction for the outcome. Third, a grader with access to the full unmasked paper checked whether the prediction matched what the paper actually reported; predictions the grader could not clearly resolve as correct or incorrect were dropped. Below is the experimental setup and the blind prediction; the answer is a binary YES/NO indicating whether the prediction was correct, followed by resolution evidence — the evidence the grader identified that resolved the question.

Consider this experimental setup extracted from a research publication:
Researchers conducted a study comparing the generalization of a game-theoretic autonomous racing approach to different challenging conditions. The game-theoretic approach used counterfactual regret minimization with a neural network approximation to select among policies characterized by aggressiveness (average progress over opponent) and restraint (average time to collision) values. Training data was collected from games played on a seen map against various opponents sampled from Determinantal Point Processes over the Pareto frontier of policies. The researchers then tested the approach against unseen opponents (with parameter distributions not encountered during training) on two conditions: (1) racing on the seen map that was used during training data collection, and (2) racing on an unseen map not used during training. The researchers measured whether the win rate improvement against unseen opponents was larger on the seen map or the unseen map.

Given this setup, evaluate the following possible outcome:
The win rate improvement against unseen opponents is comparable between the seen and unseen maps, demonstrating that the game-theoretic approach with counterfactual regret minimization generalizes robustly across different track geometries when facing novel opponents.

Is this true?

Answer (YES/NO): YES